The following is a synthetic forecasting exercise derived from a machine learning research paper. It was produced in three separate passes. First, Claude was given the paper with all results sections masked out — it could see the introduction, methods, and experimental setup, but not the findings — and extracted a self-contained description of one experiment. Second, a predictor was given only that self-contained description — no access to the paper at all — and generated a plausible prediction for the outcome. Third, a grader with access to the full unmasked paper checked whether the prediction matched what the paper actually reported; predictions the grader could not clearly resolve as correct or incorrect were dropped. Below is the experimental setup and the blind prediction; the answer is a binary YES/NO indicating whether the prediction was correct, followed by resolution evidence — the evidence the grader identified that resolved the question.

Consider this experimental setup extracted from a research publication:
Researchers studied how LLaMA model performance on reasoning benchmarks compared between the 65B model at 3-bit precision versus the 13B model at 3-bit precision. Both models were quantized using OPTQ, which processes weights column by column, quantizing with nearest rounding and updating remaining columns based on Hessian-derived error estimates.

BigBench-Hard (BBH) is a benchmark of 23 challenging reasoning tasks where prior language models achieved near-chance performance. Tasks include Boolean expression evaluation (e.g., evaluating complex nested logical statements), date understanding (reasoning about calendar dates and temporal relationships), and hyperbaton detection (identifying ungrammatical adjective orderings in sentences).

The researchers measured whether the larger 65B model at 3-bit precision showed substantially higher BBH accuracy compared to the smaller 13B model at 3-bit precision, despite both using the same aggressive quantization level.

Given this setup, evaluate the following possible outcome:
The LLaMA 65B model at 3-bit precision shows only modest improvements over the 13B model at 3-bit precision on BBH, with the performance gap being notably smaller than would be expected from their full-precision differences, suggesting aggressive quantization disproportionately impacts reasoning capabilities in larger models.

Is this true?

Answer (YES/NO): NO